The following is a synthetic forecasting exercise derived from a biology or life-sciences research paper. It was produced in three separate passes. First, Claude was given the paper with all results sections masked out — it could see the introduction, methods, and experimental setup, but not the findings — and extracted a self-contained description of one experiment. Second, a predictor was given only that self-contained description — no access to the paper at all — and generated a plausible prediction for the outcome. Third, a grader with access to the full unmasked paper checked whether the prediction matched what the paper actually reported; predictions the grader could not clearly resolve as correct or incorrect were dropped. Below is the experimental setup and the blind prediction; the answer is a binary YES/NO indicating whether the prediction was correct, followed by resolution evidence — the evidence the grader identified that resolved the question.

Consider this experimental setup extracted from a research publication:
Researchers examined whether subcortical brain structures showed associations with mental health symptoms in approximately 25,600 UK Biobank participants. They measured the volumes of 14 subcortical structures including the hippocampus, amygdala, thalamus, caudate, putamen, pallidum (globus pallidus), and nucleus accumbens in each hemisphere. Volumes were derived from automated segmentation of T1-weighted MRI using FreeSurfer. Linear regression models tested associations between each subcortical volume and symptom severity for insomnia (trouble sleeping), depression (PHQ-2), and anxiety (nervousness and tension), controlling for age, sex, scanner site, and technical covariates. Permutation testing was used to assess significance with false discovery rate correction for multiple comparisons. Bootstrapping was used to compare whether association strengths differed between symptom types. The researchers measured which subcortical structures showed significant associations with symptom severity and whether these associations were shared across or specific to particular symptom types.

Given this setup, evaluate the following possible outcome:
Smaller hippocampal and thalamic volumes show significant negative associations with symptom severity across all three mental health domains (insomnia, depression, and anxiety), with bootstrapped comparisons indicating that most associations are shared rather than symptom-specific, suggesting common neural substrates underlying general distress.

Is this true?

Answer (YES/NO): NO